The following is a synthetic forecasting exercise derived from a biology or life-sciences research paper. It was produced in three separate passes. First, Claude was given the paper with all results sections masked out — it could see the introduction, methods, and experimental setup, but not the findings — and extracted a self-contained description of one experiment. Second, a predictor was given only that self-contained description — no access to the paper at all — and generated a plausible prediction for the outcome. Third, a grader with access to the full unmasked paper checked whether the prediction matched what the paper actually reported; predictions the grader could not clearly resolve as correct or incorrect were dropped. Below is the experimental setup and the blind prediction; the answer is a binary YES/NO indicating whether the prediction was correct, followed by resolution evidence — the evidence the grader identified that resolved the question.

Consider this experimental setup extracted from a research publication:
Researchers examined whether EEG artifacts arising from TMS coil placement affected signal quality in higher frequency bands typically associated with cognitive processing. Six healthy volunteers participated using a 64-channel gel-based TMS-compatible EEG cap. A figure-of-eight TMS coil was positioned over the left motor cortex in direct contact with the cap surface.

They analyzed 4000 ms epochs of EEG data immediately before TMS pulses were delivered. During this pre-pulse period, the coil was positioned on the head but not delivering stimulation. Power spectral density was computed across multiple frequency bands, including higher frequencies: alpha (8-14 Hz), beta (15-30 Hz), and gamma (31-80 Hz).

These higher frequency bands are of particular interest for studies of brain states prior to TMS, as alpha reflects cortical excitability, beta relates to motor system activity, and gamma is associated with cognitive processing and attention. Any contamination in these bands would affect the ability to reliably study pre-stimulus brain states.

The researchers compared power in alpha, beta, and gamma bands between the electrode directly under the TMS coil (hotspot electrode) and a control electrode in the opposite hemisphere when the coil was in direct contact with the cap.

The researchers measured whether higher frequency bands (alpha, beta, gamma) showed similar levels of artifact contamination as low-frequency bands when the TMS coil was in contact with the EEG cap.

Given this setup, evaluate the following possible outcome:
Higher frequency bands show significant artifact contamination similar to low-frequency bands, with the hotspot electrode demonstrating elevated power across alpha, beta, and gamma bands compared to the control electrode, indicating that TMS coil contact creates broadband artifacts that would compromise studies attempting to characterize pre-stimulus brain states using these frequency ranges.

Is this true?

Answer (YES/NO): NO